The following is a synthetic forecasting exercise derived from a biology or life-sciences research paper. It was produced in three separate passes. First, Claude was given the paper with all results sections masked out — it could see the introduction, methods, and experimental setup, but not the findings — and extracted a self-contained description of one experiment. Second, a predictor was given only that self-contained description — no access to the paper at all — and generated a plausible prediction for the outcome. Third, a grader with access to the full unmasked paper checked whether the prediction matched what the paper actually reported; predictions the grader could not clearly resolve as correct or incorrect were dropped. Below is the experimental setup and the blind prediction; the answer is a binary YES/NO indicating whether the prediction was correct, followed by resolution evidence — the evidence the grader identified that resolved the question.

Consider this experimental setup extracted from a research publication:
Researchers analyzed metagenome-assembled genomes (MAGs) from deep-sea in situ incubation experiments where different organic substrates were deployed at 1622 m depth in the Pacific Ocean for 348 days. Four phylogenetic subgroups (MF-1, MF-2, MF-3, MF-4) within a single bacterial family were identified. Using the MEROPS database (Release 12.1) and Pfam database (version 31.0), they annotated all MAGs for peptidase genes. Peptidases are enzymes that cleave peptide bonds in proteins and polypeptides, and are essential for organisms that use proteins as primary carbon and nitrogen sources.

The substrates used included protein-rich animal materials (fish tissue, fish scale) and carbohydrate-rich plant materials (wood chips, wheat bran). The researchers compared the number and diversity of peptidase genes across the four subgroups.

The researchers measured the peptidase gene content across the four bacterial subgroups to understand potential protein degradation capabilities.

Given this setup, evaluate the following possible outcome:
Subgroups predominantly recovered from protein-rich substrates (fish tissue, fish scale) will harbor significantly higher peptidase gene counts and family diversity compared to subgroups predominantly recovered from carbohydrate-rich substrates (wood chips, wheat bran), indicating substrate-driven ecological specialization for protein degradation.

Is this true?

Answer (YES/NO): YES